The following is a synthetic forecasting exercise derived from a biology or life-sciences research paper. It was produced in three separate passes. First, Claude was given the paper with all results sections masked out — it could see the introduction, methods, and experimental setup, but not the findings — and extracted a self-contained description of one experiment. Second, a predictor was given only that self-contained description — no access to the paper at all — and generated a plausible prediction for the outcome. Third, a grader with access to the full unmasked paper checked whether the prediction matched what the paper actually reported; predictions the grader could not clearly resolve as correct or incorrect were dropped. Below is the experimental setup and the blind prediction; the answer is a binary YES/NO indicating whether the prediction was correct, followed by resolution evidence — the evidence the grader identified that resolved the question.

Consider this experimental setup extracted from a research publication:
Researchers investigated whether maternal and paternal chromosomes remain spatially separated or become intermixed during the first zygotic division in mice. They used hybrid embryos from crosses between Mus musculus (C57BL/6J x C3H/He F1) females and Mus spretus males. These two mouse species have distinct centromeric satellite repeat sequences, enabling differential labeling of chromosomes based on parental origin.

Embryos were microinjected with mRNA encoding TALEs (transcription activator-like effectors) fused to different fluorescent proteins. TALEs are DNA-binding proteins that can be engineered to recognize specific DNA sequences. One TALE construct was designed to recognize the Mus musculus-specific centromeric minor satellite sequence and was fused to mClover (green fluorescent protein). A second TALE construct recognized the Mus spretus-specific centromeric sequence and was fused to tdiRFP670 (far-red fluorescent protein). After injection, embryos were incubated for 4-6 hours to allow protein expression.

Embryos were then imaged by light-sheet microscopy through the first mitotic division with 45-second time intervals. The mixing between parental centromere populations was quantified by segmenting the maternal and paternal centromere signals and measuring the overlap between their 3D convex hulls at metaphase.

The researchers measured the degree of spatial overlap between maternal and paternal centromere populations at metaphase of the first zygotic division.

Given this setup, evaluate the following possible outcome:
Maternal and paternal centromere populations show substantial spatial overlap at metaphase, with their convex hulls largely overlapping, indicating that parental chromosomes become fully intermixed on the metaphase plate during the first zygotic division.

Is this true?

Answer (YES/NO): NO